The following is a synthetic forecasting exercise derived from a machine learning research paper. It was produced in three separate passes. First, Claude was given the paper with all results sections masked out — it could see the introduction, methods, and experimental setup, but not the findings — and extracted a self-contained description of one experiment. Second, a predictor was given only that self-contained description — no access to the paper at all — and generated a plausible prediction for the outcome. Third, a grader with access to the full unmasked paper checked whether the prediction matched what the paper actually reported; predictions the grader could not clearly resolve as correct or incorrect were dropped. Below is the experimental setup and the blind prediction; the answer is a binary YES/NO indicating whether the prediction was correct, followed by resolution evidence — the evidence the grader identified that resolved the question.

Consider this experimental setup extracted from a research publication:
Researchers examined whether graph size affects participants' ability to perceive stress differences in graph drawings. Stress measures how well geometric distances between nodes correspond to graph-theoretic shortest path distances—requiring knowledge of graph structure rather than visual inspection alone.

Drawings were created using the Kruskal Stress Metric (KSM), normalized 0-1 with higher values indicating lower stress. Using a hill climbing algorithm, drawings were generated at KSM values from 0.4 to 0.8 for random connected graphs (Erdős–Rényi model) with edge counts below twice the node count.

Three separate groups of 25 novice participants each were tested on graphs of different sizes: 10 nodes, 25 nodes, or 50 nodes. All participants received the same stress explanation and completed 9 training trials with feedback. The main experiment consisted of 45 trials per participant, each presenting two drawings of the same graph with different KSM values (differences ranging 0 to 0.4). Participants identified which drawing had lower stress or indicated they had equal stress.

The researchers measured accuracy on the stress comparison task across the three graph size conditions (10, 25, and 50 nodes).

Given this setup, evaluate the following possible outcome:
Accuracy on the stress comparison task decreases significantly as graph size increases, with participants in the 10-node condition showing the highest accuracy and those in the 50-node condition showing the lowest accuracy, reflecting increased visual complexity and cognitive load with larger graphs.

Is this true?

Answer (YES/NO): NO